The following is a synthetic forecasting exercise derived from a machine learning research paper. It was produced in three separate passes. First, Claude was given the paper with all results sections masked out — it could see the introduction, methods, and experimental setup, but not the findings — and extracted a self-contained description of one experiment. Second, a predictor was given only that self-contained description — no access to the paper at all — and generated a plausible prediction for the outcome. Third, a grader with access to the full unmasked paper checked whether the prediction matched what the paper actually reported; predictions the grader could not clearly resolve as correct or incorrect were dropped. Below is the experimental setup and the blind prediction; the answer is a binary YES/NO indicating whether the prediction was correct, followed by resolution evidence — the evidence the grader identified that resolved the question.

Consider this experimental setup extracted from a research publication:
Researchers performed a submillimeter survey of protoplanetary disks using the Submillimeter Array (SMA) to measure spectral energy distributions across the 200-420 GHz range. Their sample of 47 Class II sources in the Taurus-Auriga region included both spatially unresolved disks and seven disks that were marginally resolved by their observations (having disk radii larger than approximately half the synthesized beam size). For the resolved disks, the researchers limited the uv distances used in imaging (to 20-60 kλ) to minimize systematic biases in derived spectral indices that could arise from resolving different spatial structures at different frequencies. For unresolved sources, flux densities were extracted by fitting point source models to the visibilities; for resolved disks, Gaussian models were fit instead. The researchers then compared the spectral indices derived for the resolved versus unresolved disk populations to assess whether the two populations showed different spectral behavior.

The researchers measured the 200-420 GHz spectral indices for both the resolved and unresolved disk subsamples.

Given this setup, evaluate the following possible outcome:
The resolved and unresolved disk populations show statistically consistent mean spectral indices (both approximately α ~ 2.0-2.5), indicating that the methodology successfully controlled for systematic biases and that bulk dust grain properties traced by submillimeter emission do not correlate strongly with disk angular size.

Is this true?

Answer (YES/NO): NO